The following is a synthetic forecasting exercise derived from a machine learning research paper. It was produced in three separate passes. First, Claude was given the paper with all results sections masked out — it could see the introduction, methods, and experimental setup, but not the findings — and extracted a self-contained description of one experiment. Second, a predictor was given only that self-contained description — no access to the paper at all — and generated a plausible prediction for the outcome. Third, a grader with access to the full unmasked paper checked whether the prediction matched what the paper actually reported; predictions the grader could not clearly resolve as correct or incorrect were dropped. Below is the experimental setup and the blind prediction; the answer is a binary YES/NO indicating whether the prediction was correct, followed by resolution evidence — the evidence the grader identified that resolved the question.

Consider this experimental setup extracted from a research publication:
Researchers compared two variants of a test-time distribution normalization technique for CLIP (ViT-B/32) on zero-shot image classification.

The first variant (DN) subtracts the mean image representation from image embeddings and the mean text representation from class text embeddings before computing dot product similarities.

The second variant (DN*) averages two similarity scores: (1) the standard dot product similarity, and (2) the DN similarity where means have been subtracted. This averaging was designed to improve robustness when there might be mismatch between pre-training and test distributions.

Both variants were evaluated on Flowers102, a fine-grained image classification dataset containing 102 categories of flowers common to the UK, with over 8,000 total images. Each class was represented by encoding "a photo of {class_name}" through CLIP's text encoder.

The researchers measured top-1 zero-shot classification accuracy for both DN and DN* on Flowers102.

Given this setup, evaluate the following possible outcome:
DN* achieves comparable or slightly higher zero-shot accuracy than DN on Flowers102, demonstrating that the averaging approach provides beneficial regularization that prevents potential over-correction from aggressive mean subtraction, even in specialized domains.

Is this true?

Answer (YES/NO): YES